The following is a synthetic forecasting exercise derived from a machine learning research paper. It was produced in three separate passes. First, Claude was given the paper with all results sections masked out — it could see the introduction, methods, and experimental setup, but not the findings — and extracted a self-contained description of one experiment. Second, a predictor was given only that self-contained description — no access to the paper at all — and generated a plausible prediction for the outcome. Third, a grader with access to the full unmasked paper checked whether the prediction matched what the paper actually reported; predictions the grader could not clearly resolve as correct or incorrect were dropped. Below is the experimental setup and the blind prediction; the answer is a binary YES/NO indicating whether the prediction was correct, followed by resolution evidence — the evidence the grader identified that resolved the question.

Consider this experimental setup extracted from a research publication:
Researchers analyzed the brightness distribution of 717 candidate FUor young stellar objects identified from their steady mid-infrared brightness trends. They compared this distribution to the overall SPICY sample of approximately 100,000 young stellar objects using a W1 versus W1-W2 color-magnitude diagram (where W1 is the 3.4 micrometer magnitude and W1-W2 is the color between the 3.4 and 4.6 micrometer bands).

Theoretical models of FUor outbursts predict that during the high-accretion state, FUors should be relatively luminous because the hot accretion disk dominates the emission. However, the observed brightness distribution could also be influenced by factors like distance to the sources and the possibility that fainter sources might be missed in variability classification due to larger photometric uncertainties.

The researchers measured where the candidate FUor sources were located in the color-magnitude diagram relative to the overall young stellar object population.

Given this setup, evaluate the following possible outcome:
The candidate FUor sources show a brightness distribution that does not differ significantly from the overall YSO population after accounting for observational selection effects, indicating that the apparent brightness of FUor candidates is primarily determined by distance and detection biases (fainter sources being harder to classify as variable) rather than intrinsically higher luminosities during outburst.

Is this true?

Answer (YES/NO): NO